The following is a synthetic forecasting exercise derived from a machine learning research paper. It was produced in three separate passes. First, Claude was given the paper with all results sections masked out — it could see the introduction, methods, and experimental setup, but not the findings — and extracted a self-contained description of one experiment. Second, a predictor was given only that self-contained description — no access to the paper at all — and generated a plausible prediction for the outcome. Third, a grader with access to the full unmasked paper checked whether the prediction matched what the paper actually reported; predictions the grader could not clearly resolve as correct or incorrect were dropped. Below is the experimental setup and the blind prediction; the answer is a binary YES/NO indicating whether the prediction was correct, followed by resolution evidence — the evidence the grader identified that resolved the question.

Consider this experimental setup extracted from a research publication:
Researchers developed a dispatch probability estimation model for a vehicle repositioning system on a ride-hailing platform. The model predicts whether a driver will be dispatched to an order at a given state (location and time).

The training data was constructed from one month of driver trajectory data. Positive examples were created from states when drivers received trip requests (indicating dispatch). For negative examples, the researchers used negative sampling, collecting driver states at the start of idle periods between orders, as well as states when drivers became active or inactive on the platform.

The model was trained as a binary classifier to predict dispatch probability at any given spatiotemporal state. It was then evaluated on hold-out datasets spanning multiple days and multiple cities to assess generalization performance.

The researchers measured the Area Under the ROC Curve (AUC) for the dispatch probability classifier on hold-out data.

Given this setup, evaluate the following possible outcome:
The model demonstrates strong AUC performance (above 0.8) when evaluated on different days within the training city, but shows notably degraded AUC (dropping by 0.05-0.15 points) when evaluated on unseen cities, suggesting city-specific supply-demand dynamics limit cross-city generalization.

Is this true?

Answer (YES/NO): NO